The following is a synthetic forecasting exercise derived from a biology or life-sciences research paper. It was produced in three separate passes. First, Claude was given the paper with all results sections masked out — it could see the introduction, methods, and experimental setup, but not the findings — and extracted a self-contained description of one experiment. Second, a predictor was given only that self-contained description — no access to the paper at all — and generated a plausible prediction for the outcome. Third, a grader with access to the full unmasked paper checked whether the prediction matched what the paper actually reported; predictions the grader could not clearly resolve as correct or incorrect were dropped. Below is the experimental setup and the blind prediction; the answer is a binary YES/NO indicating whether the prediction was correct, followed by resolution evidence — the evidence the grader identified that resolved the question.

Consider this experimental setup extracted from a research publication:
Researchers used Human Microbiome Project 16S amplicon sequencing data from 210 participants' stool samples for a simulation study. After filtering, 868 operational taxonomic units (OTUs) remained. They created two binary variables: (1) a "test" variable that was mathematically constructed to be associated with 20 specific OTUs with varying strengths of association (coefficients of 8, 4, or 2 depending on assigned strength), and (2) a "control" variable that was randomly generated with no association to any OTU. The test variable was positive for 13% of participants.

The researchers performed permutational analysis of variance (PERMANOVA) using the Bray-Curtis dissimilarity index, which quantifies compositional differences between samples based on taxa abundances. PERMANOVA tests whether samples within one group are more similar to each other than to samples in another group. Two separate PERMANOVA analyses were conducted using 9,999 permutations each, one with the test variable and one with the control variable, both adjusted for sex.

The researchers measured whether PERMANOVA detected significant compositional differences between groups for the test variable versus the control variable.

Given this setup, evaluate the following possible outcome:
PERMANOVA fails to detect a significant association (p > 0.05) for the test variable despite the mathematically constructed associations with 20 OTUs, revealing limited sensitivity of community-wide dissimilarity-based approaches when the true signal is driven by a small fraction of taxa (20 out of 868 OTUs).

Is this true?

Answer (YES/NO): YES